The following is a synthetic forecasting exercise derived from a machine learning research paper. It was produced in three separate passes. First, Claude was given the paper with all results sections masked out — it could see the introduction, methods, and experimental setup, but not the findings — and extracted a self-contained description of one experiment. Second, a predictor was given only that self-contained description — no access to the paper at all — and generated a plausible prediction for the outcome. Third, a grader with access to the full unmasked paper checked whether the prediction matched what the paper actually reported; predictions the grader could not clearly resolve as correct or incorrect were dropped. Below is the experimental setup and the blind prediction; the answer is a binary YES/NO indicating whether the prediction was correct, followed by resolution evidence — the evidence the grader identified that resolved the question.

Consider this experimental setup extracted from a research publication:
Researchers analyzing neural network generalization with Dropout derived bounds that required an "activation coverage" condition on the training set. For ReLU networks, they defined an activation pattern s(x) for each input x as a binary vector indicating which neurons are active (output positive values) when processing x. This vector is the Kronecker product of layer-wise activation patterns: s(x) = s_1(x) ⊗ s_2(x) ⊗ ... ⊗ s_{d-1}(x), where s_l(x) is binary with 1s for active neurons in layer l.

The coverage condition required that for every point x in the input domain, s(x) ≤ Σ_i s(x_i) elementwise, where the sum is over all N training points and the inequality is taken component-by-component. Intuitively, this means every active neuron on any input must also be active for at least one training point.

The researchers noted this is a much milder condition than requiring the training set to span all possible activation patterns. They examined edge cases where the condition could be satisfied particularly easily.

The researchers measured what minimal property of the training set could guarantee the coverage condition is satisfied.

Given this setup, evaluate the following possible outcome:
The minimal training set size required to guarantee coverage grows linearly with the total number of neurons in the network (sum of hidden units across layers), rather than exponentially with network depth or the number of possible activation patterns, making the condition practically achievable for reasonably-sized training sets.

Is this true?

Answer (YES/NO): NO